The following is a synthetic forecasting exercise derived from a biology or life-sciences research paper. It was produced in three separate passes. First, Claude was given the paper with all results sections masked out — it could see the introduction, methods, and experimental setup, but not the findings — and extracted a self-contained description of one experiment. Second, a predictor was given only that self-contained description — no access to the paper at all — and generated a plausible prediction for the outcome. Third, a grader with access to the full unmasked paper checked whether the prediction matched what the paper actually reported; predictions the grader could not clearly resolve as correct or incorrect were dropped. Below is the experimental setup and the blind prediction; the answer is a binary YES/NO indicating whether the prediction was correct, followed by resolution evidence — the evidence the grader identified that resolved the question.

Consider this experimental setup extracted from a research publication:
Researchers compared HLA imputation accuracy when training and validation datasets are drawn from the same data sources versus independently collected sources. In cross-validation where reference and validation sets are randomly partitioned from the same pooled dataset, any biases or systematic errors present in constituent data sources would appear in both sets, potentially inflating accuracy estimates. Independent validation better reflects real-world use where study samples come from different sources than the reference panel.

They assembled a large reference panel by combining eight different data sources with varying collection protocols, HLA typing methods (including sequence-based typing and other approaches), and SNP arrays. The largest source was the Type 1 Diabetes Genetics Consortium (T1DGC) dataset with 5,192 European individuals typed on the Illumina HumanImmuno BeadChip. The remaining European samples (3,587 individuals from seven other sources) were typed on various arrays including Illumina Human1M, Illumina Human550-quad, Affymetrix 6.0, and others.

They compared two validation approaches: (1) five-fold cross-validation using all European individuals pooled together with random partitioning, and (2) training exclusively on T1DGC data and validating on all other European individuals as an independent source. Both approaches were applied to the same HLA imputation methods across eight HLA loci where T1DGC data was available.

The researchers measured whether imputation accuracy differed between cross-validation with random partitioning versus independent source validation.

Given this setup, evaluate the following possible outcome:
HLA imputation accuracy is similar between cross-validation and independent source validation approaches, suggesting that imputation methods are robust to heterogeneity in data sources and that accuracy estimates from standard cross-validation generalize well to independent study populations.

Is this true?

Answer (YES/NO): YES